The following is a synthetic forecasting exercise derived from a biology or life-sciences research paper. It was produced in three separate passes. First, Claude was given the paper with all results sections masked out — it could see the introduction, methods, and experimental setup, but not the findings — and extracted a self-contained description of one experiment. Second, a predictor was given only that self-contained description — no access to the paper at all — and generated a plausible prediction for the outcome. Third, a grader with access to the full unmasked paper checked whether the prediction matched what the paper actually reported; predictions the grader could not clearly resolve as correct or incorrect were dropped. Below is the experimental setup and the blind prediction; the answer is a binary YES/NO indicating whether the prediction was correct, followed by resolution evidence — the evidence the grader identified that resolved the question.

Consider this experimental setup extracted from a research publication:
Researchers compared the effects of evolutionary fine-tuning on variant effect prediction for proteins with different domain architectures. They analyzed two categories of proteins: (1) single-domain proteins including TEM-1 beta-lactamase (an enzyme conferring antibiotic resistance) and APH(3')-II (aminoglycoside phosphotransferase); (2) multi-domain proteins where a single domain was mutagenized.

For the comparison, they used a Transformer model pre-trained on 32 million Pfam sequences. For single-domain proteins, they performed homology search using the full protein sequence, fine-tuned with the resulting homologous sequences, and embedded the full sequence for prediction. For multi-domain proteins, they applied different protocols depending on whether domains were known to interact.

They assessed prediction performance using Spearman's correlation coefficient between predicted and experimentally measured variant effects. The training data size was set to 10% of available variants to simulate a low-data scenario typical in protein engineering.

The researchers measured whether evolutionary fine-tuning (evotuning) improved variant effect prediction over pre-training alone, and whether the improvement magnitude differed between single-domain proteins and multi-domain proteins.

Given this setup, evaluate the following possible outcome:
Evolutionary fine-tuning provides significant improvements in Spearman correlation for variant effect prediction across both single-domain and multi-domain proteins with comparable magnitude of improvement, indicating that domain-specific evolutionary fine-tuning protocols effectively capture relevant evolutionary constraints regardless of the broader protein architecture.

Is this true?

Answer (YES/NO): NO